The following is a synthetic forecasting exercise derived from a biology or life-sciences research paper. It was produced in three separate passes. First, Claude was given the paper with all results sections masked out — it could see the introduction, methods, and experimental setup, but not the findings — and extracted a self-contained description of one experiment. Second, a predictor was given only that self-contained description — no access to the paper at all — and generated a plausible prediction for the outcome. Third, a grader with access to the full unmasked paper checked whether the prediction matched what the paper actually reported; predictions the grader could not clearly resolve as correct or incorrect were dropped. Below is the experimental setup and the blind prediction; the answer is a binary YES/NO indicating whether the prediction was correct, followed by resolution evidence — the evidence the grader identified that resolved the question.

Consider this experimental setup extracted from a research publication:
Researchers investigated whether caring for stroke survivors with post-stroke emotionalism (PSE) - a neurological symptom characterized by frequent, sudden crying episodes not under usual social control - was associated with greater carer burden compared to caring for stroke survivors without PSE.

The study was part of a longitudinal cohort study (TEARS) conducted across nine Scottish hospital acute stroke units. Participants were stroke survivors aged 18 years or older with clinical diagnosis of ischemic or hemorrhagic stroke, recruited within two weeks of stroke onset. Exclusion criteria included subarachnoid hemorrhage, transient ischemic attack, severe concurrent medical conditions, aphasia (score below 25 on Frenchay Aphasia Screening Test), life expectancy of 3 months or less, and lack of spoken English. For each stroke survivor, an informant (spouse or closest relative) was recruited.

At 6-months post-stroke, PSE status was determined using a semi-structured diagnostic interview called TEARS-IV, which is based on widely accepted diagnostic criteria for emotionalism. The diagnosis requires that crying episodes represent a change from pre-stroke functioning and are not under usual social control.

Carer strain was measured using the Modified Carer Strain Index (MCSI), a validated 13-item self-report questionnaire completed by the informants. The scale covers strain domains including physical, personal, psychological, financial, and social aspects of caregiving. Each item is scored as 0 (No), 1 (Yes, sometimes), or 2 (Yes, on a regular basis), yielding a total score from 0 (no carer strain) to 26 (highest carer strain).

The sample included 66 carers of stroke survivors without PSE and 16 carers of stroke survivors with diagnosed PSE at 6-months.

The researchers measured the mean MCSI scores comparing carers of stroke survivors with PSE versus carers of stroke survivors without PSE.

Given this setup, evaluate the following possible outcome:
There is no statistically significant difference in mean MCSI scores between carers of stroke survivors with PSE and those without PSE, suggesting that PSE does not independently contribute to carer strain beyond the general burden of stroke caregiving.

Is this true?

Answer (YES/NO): NO